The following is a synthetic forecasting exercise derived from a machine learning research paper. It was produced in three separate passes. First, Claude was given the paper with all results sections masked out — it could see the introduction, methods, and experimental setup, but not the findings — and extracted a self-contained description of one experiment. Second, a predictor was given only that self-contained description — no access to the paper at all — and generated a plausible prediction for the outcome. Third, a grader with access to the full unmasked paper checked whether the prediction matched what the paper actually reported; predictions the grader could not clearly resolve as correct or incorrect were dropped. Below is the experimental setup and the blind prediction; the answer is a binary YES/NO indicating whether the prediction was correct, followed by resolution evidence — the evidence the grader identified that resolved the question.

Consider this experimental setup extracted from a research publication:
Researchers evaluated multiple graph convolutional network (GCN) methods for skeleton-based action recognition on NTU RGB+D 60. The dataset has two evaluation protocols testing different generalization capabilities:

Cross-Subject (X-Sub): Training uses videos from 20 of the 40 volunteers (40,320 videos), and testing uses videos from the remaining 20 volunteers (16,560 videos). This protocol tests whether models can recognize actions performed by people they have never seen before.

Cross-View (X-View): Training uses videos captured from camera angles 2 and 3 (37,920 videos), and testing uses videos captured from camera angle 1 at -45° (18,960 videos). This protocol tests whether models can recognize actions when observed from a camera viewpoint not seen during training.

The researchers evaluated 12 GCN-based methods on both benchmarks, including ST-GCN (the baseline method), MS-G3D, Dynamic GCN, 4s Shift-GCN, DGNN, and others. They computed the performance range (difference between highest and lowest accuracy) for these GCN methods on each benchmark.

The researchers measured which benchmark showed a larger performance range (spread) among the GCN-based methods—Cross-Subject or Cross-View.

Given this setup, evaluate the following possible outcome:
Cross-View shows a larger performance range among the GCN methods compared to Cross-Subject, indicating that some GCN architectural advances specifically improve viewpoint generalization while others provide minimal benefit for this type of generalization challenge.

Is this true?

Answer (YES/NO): NO